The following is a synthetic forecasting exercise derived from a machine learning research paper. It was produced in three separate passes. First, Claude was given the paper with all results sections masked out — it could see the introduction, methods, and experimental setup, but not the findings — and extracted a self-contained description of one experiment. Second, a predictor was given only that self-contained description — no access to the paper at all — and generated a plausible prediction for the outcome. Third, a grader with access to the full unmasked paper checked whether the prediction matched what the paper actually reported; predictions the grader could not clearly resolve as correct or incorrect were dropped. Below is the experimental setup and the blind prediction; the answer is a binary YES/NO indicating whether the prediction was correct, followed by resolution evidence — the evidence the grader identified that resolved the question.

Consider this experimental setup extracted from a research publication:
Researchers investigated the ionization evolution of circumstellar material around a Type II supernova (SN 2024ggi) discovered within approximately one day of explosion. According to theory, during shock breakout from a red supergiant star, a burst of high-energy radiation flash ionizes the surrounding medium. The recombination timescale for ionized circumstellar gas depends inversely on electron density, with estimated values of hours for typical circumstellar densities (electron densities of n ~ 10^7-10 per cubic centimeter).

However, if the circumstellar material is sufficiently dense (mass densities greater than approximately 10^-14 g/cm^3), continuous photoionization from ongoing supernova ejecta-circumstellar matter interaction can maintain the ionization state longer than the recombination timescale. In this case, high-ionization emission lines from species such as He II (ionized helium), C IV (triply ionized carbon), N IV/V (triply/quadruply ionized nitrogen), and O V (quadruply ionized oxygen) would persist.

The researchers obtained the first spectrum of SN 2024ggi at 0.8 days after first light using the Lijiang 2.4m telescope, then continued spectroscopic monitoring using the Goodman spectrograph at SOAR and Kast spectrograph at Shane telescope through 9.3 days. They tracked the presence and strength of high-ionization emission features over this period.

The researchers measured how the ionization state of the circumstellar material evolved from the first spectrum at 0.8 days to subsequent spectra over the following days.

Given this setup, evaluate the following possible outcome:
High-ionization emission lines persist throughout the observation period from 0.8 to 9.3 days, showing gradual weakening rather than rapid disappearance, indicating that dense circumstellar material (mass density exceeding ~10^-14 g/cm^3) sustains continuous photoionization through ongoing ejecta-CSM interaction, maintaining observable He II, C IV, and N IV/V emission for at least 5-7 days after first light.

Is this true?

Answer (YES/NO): NO